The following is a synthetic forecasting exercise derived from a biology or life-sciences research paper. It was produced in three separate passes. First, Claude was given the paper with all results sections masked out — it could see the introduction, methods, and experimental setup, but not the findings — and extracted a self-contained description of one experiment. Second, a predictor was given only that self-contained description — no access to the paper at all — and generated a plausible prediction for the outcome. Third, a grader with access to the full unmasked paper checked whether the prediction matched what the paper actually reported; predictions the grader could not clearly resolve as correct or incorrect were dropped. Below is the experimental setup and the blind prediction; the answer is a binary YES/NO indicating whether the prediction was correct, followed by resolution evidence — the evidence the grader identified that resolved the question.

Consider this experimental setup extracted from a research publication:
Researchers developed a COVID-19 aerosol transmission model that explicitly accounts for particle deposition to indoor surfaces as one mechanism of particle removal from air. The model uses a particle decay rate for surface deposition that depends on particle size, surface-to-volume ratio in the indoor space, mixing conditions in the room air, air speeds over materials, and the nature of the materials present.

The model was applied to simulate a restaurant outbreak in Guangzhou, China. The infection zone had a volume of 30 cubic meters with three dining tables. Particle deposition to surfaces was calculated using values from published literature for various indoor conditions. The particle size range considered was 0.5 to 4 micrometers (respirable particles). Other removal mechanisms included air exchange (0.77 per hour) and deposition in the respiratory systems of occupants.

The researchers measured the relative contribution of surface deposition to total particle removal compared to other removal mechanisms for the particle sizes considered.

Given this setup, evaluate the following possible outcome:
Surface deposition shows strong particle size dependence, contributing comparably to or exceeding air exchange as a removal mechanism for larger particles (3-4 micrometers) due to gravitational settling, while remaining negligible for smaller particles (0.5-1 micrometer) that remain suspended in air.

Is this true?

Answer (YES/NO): NO